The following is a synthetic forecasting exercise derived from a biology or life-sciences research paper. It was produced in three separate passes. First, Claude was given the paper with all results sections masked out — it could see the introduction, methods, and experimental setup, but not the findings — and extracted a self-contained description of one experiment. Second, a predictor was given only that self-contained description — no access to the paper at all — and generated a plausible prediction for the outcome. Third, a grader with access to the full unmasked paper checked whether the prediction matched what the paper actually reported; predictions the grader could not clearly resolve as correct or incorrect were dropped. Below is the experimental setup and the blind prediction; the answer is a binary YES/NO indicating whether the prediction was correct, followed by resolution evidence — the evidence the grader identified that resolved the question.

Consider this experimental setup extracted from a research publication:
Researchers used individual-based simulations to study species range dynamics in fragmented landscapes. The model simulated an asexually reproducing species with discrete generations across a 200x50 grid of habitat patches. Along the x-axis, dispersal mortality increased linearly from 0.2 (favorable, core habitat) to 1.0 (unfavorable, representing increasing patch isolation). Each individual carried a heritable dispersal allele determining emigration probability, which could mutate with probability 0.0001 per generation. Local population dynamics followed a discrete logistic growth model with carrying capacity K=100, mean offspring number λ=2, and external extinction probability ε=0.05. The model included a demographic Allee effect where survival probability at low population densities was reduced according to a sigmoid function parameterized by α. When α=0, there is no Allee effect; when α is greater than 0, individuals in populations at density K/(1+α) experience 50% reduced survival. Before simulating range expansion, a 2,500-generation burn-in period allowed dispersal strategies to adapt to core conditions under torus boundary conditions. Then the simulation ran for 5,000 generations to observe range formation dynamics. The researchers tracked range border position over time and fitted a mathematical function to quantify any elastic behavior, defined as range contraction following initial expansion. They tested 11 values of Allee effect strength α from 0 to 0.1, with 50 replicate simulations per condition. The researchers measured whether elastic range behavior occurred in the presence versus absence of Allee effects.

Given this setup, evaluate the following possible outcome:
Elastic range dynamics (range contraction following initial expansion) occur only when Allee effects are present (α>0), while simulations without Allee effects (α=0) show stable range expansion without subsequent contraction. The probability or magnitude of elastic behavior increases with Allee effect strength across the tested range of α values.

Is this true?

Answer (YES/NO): YES